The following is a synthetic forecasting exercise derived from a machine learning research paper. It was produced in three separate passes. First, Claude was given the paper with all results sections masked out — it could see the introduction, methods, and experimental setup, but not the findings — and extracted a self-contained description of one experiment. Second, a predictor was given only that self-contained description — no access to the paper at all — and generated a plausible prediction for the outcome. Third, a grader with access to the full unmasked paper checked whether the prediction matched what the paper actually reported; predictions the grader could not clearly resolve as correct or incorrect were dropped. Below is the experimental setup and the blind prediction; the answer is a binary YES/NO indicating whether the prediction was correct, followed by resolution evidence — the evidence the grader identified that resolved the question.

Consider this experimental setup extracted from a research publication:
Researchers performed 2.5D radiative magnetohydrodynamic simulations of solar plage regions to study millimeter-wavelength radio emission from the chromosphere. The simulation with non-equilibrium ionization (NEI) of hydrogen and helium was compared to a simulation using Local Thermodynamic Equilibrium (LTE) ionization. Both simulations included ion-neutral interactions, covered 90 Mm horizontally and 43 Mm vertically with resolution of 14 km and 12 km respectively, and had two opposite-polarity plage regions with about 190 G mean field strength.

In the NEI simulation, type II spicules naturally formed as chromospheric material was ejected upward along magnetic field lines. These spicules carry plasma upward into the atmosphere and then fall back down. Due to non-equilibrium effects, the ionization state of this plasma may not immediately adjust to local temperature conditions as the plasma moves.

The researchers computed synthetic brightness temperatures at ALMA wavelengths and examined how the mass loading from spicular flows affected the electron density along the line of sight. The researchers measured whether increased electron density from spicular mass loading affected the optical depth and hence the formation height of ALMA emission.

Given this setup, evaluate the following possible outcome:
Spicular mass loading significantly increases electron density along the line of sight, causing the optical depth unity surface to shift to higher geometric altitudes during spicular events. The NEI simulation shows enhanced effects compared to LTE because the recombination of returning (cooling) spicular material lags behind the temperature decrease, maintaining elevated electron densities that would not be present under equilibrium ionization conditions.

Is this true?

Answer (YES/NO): YES